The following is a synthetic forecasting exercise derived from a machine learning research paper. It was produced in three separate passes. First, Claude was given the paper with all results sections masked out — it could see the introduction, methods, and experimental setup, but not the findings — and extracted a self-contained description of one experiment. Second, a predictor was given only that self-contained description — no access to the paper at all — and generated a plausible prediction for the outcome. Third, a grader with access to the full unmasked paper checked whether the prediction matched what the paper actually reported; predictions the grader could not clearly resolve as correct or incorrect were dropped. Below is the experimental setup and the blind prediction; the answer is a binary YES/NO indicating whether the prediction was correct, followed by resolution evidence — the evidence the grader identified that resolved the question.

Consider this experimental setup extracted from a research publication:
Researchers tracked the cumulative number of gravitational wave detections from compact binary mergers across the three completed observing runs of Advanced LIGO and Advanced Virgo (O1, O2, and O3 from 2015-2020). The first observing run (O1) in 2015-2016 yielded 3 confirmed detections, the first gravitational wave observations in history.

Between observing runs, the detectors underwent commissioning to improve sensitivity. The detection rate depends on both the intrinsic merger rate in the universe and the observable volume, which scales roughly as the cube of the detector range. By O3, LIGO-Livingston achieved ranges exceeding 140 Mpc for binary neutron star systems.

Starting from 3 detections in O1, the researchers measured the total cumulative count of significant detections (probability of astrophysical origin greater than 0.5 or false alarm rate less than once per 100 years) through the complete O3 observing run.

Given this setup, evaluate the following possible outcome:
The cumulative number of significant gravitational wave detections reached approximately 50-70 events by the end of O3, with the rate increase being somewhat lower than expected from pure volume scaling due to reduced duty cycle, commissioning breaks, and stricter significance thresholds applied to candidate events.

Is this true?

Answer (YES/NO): NO